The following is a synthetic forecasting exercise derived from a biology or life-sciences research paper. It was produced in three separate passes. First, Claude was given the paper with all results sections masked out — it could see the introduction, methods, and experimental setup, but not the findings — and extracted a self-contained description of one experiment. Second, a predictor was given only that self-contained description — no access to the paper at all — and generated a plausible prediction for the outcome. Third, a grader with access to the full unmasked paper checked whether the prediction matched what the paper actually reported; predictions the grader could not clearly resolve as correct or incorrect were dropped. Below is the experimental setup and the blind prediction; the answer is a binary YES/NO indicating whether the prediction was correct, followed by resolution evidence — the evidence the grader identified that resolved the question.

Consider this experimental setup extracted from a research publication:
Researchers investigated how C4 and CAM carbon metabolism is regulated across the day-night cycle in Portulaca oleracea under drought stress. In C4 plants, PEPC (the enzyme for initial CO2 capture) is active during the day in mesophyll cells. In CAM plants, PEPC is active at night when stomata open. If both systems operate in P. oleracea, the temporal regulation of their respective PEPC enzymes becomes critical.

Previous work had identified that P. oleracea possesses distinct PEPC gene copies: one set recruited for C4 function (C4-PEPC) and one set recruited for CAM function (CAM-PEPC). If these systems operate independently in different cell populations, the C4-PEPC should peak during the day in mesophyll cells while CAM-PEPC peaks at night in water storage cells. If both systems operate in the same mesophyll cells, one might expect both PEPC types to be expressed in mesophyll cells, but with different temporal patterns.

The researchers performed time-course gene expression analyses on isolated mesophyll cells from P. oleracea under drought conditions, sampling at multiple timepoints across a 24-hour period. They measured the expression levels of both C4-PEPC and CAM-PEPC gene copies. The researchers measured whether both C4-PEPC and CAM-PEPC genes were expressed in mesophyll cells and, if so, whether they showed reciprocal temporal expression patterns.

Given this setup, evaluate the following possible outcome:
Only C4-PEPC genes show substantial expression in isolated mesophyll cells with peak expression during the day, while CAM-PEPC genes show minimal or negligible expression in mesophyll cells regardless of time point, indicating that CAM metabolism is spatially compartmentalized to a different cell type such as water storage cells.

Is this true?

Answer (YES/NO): NO